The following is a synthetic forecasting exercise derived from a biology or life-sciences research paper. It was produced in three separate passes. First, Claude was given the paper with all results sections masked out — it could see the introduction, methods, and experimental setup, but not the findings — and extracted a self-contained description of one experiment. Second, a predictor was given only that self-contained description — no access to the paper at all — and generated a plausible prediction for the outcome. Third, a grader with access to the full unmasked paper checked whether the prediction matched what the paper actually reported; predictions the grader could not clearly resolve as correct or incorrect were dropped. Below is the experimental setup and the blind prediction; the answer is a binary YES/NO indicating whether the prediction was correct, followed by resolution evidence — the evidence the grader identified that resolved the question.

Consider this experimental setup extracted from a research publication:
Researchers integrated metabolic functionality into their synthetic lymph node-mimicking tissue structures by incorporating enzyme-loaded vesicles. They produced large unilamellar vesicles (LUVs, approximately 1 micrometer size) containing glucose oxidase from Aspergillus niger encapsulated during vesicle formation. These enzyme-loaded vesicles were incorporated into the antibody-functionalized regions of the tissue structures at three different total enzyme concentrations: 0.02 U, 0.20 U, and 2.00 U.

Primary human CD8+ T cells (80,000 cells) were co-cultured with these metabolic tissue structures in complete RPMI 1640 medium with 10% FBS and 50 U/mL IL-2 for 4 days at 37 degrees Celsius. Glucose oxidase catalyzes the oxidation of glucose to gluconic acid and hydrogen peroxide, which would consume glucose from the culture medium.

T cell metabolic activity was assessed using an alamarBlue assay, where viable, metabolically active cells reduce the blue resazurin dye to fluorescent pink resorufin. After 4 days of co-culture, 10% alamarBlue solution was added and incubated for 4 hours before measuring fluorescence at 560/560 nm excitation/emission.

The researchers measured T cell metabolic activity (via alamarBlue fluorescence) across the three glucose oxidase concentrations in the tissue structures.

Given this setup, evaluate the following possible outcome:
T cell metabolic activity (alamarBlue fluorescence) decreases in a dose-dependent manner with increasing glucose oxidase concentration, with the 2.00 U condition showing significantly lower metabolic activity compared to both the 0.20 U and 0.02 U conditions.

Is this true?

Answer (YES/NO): NO